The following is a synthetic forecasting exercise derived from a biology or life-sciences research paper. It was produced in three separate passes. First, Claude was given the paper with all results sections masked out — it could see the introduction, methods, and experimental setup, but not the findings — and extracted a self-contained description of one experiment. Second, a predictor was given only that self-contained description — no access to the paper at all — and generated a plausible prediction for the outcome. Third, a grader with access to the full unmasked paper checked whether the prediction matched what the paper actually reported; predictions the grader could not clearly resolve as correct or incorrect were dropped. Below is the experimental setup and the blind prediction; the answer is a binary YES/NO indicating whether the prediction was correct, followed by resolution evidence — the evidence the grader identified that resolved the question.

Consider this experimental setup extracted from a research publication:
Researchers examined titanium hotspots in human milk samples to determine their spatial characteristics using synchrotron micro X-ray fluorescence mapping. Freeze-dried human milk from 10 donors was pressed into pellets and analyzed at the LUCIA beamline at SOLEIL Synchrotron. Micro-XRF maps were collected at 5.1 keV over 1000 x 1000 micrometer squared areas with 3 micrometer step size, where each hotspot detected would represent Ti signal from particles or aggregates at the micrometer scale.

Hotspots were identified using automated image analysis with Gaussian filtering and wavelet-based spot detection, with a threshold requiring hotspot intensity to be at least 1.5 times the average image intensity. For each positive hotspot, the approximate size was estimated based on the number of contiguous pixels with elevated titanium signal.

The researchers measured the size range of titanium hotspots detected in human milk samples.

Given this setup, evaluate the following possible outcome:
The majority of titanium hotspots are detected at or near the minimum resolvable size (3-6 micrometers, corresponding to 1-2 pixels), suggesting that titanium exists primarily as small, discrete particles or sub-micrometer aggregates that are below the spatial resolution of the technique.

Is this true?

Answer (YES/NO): NO